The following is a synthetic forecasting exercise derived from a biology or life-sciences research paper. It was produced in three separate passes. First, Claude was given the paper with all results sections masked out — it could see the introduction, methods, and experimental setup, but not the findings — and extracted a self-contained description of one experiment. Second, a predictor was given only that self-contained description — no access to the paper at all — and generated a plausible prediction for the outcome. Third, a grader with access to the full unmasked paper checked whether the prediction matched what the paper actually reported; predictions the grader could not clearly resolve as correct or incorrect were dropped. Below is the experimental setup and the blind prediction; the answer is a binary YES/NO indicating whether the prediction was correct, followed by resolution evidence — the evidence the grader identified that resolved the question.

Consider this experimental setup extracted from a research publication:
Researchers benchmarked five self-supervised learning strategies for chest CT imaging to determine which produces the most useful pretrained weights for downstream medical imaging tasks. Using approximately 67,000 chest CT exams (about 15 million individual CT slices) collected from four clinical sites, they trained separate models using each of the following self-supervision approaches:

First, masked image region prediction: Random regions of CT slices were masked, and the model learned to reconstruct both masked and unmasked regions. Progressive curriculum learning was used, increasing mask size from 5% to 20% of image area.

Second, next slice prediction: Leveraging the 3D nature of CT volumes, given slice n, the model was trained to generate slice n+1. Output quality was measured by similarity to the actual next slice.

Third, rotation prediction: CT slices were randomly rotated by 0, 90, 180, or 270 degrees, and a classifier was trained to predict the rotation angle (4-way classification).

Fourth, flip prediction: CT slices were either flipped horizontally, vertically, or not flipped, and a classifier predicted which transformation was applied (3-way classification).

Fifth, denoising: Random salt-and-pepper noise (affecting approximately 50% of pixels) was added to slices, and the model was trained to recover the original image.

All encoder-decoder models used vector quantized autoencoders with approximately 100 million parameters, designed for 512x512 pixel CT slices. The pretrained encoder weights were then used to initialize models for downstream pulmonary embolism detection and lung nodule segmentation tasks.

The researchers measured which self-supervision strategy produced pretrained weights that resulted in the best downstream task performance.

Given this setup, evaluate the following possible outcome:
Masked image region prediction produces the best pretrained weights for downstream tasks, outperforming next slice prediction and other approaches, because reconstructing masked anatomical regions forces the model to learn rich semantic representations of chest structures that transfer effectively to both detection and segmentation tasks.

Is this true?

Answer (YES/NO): YES